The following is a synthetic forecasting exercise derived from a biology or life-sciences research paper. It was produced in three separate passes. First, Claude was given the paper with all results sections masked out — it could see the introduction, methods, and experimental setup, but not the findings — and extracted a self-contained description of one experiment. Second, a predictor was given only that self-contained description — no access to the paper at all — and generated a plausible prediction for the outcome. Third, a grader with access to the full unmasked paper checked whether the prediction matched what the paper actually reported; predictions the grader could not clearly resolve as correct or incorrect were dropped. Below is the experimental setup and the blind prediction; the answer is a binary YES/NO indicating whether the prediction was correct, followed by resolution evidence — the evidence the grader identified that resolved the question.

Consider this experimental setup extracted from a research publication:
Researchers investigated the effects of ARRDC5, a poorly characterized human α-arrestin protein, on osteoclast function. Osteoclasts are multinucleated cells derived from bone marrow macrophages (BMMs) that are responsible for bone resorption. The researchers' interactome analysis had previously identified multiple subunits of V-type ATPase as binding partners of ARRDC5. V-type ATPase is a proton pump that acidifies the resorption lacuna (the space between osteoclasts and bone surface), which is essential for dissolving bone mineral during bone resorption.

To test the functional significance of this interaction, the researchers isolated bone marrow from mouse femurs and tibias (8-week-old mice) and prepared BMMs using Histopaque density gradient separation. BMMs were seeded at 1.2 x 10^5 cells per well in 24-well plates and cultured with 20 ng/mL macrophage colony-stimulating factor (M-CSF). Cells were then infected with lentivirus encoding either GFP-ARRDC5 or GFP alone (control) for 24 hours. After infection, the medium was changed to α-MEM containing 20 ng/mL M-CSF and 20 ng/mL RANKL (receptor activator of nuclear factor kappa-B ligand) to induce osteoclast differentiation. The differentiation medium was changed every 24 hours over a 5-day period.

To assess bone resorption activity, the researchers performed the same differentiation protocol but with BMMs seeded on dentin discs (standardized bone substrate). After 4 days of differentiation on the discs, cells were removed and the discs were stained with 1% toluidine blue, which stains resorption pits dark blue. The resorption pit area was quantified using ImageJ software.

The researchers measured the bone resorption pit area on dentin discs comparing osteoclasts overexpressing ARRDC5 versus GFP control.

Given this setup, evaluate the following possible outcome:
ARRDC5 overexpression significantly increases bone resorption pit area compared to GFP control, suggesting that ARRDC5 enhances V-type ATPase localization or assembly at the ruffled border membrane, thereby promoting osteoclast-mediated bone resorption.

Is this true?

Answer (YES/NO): YES